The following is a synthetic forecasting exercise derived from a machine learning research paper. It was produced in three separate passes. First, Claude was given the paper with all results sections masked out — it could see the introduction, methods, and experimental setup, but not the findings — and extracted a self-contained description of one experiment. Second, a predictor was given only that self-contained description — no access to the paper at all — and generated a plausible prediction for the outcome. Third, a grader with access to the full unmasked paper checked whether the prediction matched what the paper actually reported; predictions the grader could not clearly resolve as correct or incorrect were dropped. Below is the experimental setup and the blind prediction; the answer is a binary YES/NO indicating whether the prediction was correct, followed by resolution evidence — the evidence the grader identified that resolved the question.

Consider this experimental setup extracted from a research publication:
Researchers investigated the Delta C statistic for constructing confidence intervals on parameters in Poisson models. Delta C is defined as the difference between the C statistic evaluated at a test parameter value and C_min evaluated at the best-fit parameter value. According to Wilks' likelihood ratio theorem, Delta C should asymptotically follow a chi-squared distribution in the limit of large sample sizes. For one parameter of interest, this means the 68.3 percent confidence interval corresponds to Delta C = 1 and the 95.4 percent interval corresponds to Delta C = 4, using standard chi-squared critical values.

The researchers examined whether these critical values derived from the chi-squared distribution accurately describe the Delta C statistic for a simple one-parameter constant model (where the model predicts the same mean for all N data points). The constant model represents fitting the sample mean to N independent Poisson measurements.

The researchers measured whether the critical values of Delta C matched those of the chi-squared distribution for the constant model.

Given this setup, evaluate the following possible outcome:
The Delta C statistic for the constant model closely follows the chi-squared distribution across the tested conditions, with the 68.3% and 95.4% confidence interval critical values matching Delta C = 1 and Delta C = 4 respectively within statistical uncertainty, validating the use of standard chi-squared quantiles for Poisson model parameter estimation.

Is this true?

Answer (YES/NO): NO